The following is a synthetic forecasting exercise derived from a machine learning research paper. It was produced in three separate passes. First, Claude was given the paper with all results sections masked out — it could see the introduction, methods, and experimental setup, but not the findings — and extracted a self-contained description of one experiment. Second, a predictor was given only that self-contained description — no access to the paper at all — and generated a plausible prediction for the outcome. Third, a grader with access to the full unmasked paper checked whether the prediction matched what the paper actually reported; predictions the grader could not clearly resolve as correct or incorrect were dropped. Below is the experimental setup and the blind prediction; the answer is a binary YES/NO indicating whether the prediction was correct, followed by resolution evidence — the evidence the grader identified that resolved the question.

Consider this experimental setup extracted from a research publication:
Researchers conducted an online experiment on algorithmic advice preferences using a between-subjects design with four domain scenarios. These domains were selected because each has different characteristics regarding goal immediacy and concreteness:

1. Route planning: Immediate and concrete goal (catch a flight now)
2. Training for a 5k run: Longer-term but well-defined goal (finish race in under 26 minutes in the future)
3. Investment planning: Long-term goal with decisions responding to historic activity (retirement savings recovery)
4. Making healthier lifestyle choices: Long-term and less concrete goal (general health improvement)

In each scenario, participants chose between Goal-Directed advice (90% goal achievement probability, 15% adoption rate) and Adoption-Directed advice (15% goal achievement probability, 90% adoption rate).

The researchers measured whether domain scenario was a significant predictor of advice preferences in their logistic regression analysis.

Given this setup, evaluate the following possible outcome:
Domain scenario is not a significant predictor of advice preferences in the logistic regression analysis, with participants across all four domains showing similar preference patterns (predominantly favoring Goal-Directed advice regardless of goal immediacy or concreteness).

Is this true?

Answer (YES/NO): NO